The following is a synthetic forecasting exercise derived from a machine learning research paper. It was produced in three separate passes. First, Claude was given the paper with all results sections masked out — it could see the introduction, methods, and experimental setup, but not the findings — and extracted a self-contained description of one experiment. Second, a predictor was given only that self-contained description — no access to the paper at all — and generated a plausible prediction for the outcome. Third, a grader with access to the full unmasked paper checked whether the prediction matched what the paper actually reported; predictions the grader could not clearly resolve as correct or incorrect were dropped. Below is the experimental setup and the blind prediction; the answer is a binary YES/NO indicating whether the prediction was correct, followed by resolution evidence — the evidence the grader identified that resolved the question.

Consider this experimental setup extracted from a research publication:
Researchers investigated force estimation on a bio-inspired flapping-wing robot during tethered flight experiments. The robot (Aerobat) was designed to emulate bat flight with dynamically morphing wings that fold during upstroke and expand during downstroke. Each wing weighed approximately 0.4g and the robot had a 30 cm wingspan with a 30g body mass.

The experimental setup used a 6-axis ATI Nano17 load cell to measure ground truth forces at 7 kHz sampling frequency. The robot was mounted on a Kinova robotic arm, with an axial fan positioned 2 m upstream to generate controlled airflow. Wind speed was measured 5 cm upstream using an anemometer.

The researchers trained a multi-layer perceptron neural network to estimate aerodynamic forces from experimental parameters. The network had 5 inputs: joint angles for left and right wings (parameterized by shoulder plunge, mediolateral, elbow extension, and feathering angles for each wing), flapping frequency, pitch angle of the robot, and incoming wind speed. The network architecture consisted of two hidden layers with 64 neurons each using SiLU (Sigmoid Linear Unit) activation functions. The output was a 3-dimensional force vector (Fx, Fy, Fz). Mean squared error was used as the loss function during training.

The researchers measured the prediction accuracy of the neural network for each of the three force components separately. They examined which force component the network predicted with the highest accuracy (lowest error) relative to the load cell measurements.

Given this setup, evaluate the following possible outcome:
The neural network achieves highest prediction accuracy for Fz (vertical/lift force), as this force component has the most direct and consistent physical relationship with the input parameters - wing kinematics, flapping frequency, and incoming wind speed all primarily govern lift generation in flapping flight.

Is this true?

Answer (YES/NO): NO